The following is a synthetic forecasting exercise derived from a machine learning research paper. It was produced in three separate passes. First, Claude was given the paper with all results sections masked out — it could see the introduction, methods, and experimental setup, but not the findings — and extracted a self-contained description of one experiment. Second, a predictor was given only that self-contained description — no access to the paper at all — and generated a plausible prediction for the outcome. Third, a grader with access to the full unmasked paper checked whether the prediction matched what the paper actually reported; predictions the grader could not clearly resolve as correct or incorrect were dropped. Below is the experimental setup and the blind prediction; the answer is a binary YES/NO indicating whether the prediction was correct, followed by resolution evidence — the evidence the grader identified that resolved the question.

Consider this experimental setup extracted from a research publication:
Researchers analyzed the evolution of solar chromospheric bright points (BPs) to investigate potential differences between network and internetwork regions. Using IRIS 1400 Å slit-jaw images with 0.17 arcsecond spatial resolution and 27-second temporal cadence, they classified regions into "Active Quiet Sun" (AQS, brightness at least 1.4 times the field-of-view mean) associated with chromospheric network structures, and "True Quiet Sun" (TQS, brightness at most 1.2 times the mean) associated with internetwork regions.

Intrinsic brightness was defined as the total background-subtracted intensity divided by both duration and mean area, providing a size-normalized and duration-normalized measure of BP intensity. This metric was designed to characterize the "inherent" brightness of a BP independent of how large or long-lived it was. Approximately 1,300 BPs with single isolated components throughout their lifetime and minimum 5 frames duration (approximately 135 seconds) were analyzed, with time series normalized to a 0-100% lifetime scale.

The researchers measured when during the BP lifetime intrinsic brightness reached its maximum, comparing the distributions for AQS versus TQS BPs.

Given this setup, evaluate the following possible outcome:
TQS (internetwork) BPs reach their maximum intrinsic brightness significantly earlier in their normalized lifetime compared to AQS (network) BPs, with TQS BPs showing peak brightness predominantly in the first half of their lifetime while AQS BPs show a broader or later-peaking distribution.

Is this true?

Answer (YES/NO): NO